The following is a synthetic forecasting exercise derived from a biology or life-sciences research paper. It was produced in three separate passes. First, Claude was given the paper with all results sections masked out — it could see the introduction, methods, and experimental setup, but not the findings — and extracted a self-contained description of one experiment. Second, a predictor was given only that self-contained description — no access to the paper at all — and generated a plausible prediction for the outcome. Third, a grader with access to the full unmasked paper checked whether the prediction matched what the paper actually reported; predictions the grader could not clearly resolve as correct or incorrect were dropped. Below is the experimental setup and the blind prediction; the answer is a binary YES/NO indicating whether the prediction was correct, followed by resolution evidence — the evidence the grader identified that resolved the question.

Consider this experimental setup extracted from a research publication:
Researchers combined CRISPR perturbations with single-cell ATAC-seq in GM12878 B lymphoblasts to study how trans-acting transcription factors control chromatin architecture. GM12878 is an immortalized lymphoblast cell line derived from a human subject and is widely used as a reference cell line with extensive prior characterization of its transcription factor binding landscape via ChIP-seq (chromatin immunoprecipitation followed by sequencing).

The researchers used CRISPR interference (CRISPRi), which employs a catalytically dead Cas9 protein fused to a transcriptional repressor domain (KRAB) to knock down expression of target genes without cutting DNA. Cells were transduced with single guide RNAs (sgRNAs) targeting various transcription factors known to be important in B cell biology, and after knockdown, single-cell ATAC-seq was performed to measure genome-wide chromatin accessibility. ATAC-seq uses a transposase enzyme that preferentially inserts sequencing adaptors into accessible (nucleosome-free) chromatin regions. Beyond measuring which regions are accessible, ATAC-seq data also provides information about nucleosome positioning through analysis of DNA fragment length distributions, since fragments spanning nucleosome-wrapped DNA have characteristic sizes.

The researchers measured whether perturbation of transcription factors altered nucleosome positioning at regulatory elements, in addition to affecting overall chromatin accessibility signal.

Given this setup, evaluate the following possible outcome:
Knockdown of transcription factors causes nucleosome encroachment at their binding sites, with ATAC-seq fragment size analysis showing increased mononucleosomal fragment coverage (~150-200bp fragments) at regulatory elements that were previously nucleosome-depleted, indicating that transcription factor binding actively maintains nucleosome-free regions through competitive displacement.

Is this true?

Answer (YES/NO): NO